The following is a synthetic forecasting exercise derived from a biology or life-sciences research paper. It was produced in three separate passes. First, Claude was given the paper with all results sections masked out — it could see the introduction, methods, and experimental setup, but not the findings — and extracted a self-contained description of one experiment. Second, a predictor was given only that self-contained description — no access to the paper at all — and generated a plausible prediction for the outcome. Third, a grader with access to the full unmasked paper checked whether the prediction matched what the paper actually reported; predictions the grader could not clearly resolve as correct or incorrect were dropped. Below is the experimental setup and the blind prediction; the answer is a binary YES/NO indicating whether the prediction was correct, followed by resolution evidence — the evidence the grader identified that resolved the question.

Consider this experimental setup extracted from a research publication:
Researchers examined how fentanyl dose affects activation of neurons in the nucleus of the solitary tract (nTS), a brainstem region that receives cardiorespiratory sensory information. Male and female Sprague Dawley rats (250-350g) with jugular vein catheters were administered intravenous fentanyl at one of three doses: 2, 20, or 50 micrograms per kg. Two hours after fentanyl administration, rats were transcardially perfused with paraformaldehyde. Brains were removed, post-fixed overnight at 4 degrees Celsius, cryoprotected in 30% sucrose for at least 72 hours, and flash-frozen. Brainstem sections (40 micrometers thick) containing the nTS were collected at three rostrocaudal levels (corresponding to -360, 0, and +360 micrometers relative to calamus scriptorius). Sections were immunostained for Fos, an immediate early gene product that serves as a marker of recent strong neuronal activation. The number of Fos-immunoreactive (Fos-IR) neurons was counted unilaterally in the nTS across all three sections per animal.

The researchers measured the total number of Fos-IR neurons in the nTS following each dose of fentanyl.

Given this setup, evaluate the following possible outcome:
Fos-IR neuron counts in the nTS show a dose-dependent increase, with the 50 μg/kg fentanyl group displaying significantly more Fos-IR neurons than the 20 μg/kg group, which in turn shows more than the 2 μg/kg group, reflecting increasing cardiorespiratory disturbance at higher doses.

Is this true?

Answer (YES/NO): NO